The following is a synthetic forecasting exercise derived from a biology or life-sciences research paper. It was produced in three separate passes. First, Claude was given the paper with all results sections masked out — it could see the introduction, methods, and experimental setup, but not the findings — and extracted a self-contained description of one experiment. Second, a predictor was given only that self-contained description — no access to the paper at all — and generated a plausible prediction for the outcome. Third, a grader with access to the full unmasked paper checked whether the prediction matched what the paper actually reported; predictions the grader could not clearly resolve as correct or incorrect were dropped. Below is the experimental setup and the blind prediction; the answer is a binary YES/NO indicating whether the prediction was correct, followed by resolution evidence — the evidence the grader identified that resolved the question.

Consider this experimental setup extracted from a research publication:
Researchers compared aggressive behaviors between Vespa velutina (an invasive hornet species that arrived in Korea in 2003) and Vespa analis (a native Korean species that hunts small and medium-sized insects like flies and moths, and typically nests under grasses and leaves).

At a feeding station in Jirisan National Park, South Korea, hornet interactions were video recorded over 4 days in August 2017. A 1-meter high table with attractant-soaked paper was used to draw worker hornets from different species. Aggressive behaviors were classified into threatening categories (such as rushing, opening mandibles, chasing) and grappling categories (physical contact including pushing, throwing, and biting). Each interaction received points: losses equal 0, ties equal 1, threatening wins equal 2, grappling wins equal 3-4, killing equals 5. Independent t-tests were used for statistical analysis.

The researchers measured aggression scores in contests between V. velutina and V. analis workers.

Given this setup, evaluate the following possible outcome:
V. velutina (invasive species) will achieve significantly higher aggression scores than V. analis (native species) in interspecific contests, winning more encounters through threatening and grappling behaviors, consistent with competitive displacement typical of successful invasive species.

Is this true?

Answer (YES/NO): NO